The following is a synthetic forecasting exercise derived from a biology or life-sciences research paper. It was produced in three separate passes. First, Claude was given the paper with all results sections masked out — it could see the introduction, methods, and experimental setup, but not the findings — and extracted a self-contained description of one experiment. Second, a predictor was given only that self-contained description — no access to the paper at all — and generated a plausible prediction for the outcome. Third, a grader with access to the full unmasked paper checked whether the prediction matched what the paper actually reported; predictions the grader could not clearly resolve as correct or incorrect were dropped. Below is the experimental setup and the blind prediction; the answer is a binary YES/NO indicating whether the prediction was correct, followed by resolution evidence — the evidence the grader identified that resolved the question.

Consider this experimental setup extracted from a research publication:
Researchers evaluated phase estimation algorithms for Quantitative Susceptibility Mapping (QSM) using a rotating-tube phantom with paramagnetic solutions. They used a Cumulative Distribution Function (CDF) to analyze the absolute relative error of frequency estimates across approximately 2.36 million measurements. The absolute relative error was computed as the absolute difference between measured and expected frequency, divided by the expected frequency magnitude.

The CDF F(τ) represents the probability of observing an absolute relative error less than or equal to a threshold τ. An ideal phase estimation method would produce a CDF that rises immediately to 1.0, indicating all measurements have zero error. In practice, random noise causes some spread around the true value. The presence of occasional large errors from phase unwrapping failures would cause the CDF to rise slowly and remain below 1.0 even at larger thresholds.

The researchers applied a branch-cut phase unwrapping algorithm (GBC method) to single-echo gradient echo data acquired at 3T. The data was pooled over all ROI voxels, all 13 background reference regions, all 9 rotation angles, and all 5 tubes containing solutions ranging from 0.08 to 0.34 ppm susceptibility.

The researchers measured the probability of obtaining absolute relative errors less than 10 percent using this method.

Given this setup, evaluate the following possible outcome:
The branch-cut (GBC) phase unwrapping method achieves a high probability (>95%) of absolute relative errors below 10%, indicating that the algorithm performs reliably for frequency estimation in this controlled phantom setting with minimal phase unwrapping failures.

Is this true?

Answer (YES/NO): NO